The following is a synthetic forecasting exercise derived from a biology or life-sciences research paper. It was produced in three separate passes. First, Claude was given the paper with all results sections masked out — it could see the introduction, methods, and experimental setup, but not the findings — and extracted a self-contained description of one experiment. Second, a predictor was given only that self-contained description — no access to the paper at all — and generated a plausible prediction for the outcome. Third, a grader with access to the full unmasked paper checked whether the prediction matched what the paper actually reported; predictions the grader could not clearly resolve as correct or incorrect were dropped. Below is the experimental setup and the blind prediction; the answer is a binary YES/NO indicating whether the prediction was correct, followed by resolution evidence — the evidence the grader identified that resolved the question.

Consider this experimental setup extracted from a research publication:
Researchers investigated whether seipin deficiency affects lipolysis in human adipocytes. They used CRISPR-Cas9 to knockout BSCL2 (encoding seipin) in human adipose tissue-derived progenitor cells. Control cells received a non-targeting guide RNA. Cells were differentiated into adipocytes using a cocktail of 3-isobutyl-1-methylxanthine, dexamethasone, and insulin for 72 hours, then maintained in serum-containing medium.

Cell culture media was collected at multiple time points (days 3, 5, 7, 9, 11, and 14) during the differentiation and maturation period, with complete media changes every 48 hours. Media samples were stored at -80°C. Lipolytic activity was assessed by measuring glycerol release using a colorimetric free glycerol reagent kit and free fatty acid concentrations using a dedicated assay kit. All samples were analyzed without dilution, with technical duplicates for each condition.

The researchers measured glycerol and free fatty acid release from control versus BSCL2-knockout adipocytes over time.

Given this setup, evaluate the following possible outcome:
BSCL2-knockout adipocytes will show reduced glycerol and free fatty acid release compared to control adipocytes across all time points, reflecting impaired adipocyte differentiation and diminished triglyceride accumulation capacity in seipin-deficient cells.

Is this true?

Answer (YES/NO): NO